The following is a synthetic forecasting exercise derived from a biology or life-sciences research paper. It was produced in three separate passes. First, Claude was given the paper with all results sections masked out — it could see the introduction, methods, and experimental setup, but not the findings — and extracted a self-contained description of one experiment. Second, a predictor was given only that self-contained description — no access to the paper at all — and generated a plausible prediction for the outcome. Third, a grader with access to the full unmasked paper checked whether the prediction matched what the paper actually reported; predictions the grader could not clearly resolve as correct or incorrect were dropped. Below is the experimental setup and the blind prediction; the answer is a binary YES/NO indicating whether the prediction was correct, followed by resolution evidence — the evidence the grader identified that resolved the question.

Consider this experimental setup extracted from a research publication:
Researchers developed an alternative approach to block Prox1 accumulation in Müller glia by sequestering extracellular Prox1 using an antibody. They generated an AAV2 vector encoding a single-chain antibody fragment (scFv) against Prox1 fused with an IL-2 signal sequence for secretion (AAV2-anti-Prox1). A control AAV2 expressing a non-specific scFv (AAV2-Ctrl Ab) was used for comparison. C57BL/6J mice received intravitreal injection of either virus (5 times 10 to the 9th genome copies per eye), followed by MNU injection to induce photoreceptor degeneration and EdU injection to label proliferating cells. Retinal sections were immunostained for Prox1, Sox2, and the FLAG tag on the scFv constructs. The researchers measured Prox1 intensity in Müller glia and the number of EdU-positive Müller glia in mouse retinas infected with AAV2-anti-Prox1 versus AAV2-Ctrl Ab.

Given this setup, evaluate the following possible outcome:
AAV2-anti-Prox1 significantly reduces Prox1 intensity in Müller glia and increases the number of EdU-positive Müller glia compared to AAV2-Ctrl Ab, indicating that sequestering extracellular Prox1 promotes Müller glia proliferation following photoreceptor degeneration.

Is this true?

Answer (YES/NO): YES